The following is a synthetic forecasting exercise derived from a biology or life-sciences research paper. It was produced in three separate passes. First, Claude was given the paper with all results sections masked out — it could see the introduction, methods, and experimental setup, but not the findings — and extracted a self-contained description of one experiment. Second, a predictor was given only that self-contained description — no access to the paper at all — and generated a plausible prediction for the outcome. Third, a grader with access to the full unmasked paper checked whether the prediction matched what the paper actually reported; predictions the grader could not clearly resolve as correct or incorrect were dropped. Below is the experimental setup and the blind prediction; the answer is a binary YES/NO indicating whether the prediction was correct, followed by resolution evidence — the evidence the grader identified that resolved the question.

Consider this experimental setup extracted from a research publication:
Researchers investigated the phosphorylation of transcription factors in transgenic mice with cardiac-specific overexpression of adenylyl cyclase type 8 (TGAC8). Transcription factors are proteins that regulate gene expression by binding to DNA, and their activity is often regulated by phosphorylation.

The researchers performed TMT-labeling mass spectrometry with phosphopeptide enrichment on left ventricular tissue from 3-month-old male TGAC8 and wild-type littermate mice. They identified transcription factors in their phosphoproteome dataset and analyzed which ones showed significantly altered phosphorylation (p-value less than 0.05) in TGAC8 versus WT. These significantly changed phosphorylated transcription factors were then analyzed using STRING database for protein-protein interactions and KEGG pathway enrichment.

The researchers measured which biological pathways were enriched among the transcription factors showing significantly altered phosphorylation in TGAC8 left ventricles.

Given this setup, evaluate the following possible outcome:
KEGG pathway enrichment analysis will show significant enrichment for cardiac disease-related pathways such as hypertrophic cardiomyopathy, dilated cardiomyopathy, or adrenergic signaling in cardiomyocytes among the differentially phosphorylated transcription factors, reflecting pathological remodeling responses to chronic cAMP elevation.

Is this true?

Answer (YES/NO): NO